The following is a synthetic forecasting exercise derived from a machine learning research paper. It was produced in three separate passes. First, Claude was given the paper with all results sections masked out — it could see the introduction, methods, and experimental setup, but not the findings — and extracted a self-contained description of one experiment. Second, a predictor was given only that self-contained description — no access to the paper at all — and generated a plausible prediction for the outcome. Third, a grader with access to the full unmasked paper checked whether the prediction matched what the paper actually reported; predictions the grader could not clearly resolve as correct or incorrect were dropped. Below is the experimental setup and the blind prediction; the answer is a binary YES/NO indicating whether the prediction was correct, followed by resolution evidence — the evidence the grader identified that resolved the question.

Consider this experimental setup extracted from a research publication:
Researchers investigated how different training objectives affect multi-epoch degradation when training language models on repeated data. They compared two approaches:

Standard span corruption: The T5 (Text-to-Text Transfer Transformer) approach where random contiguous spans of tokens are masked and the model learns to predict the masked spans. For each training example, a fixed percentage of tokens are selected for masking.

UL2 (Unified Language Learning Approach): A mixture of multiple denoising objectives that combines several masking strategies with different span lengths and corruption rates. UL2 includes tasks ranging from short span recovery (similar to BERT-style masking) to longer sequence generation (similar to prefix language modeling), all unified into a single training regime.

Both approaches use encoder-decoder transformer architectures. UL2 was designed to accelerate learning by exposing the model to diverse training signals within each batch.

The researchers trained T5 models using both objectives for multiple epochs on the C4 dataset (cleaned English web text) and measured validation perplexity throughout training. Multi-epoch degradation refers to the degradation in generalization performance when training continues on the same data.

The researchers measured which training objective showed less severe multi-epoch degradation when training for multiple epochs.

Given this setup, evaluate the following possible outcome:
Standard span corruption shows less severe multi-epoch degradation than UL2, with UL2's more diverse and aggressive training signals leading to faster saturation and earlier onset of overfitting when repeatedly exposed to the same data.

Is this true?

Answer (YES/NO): YES